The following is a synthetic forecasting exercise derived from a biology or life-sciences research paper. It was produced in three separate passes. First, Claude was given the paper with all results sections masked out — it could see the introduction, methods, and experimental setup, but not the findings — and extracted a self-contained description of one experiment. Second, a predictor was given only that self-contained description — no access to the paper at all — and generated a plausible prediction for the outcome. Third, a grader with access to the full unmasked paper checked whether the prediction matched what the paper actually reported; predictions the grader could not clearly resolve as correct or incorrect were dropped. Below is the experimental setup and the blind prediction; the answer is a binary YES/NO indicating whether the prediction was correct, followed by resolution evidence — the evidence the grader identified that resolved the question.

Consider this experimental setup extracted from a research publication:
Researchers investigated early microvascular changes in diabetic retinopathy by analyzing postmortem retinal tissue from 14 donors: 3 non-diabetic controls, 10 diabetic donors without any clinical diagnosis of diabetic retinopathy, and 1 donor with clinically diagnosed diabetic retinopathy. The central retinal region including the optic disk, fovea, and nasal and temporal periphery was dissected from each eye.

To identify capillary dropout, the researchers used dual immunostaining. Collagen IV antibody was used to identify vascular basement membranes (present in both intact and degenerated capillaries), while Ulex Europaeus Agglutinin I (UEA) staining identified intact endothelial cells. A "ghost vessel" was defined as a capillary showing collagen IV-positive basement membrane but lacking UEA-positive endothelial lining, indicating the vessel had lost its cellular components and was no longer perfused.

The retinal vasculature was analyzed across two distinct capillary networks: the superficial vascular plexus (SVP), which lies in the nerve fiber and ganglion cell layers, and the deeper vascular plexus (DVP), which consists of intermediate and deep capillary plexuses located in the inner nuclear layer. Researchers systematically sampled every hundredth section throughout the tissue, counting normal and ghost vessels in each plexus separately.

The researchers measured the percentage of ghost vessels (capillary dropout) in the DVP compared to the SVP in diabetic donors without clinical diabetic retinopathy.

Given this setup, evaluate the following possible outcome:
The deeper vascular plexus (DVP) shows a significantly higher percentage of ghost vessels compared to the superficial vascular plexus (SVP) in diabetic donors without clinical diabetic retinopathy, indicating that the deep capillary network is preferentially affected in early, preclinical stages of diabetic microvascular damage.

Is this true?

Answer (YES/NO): NO